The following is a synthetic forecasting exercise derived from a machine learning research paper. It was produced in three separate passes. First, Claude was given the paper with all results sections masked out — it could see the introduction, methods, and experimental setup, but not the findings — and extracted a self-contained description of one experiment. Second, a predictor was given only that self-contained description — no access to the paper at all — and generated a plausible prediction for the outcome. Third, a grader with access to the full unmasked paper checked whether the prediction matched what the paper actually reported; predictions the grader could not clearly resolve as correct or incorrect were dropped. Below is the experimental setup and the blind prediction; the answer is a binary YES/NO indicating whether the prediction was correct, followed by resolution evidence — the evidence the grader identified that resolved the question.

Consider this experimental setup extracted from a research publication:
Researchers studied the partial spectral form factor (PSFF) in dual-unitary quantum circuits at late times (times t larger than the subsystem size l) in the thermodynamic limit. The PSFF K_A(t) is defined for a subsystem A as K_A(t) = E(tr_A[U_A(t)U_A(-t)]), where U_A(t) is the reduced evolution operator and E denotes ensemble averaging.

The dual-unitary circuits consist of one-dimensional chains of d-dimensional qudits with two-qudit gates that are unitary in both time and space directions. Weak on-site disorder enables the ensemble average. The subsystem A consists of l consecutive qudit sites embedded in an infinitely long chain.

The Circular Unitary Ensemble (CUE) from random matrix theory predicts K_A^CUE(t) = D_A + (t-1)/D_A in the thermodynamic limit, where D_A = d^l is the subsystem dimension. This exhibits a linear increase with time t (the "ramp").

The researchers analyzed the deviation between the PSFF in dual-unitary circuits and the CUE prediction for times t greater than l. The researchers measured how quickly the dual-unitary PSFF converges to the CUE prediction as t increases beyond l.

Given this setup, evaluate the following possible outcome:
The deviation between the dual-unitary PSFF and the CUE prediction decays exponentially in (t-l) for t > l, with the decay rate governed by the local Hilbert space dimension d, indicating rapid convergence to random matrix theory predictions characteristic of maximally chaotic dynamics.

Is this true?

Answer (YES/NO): NO